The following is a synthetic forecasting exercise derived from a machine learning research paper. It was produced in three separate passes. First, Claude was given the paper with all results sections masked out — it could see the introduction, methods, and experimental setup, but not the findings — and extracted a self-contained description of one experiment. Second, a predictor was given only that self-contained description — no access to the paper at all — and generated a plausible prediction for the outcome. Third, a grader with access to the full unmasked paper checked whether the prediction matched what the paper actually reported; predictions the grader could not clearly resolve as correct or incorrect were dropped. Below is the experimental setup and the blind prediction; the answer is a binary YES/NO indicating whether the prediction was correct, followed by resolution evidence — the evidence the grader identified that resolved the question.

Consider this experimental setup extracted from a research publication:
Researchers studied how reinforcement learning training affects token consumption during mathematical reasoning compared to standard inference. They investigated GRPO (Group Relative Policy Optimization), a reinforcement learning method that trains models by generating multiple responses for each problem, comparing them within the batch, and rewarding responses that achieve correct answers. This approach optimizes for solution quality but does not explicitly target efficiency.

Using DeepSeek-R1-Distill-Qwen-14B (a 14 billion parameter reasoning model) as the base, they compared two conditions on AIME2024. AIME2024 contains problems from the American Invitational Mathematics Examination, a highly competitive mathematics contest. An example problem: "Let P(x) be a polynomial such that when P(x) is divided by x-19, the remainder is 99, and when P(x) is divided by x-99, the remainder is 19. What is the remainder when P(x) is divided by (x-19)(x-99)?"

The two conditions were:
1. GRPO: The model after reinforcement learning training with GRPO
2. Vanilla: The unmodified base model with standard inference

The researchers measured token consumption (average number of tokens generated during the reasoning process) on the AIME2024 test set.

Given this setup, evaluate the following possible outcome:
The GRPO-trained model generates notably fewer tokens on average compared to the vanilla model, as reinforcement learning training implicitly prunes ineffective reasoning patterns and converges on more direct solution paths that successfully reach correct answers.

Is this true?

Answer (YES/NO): NO